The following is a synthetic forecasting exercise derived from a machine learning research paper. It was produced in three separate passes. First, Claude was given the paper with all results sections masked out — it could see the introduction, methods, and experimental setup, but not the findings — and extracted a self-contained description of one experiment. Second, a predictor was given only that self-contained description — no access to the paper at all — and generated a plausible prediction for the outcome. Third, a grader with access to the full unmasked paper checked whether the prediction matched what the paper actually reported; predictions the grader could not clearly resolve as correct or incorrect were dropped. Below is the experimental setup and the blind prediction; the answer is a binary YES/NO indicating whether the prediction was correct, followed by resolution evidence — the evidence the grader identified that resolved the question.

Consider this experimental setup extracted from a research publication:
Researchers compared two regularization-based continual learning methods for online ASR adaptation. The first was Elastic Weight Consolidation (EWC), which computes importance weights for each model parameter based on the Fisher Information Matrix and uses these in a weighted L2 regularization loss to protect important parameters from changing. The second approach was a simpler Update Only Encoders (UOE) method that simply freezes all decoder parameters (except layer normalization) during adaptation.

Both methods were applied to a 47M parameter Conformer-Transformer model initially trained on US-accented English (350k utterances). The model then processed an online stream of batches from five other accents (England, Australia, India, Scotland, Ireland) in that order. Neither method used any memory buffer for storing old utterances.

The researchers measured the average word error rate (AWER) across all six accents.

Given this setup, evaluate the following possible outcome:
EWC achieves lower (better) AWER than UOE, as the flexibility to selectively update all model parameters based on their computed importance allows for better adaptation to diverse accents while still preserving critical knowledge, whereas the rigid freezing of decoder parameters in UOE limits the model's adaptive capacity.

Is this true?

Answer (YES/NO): NO